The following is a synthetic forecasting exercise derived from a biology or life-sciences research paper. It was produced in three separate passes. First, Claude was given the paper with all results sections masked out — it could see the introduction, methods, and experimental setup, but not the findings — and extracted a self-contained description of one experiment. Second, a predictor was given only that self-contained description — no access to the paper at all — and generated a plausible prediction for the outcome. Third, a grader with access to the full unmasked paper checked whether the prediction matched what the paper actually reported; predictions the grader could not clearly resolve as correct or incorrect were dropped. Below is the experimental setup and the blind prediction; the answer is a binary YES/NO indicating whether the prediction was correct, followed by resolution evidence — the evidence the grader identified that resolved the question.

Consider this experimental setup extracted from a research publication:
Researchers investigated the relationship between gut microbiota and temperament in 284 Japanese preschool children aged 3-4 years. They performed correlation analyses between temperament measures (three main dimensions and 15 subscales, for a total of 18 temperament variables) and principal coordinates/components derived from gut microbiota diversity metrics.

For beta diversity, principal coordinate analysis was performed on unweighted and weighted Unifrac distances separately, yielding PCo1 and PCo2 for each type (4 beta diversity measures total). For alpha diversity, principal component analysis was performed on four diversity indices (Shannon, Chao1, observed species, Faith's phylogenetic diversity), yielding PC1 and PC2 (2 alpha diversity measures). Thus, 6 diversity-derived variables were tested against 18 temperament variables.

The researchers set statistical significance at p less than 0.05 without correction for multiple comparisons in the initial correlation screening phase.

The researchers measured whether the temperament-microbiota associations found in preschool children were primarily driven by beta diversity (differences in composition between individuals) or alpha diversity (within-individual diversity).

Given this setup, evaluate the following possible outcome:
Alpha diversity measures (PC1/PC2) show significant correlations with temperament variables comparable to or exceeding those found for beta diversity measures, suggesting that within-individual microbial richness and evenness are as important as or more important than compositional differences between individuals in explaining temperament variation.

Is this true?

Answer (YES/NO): NO